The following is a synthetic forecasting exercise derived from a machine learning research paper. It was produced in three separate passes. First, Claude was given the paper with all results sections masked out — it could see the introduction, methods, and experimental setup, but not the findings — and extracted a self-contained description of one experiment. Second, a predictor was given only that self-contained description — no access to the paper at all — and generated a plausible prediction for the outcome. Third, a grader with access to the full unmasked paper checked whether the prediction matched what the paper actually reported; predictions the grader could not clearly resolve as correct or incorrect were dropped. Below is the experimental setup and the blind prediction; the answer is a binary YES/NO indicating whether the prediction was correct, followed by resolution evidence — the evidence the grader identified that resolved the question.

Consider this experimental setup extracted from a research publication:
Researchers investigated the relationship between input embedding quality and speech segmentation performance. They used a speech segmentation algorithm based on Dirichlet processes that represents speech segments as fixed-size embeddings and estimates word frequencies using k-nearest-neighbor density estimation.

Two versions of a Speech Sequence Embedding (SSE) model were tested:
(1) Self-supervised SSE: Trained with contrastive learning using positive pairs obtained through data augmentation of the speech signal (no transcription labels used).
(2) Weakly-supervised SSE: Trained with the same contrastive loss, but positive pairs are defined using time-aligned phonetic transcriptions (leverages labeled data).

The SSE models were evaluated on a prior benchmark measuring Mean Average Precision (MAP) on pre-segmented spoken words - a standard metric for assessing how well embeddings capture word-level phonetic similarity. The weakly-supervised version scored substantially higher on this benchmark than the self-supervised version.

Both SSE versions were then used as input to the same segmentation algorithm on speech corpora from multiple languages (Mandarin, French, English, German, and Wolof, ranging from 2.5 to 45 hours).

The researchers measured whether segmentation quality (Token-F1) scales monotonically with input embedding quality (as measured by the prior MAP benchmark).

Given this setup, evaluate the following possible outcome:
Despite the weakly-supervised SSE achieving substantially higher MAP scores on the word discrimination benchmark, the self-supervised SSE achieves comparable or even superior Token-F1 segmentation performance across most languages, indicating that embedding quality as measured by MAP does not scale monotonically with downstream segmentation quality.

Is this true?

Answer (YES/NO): NO